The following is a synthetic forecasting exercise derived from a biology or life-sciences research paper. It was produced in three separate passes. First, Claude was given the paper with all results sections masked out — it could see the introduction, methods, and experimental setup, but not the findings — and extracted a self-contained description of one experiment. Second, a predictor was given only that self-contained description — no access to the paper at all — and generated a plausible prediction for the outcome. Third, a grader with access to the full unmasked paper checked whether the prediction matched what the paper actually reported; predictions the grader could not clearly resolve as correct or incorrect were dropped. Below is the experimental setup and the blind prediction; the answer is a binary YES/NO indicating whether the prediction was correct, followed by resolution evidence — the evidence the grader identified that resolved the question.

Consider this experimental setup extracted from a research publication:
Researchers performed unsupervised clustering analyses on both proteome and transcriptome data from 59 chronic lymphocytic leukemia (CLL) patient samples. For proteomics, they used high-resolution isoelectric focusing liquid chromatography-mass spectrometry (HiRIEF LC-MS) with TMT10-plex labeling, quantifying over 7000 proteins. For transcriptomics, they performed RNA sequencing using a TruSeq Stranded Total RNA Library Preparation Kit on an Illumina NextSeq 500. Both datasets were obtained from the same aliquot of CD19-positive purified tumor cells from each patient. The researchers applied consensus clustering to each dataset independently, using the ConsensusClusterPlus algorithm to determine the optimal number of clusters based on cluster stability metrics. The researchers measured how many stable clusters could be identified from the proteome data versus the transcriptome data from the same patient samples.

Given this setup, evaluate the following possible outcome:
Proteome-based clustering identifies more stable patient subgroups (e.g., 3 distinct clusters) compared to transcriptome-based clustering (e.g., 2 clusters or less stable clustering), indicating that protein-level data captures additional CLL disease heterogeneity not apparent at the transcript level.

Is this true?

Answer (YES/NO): NO